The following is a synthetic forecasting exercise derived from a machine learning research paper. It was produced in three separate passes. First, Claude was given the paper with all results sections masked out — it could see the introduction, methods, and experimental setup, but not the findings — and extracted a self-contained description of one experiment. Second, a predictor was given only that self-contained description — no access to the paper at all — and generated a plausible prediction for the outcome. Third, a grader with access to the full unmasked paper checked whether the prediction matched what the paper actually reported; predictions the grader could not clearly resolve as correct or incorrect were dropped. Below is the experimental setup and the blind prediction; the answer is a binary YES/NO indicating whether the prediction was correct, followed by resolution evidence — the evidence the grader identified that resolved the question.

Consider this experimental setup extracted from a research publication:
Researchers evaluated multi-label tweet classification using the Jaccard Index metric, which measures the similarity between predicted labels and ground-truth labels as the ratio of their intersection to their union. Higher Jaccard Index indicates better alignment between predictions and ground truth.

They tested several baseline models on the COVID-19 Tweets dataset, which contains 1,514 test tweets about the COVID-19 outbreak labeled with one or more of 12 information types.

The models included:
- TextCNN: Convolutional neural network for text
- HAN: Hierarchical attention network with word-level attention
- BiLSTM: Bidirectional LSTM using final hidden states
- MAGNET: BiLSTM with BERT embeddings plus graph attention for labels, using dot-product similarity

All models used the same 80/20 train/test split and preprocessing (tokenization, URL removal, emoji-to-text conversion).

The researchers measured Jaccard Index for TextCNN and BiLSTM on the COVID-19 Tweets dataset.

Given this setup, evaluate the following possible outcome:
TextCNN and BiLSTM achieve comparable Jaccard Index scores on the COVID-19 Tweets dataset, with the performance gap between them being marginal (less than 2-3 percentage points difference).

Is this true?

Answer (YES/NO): NO